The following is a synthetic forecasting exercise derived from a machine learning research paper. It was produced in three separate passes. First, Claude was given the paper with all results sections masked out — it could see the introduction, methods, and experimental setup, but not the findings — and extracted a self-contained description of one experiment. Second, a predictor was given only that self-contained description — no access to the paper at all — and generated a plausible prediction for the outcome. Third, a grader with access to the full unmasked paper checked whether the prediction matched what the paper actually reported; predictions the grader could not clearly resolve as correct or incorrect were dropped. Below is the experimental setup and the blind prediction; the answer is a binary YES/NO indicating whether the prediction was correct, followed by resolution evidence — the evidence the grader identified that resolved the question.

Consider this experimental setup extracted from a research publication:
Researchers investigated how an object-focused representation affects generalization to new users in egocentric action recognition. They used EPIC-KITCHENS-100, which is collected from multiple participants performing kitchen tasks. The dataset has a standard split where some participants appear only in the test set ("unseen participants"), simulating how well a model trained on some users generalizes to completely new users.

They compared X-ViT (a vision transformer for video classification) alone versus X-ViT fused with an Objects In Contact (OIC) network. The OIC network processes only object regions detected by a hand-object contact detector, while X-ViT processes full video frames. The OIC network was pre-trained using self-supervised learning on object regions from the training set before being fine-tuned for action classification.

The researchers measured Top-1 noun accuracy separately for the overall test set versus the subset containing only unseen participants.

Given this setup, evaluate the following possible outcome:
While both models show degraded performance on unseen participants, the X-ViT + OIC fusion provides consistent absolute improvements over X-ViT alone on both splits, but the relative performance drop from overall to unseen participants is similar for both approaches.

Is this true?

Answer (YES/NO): NO